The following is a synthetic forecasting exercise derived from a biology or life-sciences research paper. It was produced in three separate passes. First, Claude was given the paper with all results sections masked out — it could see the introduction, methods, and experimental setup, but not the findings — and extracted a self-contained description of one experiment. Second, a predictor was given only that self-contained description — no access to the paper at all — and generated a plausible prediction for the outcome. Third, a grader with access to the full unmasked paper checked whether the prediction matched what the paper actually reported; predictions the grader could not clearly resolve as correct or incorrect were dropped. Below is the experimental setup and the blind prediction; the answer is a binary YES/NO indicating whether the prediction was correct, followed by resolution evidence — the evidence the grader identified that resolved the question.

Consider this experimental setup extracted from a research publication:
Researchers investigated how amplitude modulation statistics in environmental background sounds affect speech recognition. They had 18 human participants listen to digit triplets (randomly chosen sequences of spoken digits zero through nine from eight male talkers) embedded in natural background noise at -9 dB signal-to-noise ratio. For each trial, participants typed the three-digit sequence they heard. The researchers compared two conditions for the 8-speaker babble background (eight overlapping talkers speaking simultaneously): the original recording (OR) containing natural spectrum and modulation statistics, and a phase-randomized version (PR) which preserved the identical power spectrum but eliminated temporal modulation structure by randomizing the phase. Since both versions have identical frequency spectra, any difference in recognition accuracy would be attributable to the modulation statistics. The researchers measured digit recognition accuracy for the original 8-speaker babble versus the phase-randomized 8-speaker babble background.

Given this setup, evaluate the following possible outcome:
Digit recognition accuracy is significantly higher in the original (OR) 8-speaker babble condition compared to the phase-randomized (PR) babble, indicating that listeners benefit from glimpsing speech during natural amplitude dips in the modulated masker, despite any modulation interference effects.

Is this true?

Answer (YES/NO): NO